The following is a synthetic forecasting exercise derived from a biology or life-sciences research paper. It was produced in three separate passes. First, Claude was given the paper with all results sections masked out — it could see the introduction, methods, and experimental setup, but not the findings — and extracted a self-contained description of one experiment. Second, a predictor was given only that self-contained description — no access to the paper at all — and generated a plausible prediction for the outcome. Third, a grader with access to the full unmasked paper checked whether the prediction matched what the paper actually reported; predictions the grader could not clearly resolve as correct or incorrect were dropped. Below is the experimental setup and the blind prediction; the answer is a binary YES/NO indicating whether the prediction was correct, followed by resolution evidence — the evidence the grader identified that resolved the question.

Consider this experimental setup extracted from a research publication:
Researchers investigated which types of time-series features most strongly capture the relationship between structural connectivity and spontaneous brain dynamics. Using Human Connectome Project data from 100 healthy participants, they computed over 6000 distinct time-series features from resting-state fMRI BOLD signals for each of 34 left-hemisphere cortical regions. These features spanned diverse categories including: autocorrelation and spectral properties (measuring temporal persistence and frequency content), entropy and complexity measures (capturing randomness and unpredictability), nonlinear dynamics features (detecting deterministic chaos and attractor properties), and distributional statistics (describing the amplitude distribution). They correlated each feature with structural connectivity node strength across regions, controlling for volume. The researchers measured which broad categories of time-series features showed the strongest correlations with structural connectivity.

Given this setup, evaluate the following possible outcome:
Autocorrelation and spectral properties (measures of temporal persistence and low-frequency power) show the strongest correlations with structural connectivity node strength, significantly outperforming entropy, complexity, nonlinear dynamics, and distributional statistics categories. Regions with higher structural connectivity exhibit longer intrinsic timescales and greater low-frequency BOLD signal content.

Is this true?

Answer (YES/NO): NO